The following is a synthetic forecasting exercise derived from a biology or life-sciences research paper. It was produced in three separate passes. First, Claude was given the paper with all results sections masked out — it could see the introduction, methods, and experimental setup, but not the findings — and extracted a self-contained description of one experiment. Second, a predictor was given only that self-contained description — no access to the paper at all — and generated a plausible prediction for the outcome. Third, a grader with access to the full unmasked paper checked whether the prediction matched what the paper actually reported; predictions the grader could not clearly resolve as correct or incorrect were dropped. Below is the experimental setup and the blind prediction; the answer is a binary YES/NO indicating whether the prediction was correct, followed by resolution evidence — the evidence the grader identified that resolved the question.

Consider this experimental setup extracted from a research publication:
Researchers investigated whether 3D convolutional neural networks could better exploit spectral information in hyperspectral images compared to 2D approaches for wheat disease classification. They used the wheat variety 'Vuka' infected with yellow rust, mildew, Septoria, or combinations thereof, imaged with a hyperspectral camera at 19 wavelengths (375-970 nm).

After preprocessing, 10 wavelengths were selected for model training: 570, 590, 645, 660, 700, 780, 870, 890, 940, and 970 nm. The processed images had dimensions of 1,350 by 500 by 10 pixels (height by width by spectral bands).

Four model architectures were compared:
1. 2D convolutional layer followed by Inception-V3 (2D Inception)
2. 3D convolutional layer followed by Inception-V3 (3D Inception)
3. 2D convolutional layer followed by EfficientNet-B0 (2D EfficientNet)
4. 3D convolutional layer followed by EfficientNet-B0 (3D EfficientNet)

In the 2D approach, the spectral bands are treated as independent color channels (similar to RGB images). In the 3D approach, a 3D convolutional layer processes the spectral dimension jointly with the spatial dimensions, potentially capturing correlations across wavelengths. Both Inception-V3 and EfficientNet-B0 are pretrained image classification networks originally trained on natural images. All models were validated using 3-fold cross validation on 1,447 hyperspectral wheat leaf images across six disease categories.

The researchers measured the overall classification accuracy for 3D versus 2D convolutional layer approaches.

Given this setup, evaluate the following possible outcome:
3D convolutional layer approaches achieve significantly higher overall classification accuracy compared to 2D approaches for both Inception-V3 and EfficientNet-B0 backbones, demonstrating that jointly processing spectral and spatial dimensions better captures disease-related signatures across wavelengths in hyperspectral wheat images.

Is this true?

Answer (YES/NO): NO